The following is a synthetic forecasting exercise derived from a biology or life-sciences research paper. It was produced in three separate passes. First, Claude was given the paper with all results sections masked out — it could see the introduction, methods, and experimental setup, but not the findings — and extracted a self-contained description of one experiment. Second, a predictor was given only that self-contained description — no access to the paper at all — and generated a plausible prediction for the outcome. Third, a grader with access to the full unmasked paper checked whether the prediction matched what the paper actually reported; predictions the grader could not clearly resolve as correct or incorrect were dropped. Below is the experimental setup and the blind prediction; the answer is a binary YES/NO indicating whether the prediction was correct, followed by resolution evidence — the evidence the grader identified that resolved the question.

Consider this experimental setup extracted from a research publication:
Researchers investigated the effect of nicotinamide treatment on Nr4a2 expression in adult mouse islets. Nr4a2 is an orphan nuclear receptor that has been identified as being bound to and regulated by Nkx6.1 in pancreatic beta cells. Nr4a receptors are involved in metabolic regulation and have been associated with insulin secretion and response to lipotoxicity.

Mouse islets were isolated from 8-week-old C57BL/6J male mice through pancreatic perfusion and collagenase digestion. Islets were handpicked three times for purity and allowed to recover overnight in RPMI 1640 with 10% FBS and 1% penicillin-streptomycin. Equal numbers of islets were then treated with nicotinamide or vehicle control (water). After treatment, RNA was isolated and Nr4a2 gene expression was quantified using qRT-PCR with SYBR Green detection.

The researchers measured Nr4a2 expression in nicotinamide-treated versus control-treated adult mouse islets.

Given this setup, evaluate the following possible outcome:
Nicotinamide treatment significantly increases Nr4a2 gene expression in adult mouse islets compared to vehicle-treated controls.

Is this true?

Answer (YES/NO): YES